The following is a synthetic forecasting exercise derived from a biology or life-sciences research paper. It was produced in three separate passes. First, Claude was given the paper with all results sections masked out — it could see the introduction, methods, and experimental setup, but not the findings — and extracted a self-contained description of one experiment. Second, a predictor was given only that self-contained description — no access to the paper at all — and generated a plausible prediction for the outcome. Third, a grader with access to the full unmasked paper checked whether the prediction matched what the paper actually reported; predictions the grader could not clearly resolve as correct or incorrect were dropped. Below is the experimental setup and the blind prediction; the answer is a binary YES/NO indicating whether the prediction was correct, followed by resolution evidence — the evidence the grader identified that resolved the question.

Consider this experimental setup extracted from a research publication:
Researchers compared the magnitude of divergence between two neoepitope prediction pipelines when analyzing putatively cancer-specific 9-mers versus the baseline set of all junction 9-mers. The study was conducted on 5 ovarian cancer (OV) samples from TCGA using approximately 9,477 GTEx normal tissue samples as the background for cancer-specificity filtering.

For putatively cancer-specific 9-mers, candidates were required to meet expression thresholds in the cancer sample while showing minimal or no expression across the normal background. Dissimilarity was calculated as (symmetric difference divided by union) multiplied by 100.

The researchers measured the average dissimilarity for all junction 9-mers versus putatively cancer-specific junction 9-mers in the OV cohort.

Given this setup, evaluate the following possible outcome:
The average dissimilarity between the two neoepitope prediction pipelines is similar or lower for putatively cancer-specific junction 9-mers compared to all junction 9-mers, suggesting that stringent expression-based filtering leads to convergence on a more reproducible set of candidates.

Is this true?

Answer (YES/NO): NO